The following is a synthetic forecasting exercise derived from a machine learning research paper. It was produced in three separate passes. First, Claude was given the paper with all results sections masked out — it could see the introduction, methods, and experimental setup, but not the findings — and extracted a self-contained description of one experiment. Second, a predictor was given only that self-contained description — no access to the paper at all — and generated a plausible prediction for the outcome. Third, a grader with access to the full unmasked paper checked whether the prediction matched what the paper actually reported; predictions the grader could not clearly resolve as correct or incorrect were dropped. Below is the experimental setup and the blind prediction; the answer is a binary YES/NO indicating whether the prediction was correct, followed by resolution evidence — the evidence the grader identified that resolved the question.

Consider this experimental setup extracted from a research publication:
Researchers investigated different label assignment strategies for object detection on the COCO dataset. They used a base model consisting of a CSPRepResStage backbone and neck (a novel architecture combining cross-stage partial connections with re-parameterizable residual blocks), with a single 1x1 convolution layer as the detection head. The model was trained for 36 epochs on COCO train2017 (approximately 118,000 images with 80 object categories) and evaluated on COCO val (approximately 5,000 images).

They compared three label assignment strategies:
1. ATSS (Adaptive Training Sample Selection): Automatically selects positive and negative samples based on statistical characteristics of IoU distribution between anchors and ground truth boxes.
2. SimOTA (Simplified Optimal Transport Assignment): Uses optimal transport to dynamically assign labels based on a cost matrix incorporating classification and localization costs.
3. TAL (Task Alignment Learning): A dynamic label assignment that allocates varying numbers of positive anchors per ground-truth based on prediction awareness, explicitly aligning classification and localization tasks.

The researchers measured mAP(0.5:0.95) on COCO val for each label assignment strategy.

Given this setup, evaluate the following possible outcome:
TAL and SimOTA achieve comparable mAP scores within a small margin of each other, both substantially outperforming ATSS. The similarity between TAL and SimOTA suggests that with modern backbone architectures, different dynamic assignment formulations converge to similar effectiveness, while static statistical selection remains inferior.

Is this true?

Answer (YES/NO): NO